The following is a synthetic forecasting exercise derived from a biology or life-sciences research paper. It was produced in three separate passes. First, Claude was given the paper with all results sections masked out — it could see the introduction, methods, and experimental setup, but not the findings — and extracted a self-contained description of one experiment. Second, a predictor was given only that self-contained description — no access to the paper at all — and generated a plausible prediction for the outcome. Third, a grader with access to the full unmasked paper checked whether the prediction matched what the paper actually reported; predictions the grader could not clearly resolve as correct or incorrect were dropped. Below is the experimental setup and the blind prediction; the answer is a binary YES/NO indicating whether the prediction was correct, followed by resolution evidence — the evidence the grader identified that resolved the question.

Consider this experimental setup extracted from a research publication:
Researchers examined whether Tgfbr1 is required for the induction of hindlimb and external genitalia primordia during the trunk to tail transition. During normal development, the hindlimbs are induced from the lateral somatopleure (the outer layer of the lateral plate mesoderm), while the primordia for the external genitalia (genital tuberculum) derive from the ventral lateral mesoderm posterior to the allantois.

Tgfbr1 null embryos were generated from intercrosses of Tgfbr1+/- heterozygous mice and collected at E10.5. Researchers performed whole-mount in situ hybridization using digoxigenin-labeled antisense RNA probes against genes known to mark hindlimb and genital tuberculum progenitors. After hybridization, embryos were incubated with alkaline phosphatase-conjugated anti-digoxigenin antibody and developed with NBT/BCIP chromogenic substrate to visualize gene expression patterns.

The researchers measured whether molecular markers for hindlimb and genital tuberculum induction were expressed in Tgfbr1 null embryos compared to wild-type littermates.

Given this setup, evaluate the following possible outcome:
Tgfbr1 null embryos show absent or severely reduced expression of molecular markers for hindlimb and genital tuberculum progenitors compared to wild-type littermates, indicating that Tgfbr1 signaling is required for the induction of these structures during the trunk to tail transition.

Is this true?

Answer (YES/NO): YES